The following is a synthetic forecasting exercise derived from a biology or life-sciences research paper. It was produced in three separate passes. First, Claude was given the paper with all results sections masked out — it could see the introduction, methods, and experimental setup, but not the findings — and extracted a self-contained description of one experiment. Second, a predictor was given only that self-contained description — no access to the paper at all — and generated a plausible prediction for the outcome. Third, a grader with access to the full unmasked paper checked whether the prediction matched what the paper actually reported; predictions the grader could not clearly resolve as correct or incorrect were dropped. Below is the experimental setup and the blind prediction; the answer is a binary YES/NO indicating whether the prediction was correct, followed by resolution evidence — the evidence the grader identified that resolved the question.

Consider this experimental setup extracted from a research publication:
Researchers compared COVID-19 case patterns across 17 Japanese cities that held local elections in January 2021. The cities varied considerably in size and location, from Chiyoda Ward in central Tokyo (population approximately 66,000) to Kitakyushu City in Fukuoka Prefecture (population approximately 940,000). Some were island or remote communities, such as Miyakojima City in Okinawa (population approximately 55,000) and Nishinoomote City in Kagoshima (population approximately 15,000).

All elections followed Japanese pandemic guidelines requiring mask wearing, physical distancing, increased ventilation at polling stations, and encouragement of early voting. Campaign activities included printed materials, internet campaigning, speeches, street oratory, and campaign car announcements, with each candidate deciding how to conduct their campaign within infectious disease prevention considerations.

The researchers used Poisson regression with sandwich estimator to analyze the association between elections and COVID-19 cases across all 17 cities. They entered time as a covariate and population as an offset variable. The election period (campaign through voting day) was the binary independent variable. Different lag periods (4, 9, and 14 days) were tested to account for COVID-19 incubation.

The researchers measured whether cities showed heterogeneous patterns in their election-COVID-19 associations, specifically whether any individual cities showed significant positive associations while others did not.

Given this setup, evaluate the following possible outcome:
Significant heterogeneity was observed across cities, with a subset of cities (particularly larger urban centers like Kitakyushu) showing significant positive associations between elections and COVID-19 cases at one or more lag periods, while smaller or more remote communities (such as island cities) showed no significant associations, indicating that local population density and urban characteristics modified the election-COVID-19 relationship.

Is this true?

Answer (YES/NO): NO